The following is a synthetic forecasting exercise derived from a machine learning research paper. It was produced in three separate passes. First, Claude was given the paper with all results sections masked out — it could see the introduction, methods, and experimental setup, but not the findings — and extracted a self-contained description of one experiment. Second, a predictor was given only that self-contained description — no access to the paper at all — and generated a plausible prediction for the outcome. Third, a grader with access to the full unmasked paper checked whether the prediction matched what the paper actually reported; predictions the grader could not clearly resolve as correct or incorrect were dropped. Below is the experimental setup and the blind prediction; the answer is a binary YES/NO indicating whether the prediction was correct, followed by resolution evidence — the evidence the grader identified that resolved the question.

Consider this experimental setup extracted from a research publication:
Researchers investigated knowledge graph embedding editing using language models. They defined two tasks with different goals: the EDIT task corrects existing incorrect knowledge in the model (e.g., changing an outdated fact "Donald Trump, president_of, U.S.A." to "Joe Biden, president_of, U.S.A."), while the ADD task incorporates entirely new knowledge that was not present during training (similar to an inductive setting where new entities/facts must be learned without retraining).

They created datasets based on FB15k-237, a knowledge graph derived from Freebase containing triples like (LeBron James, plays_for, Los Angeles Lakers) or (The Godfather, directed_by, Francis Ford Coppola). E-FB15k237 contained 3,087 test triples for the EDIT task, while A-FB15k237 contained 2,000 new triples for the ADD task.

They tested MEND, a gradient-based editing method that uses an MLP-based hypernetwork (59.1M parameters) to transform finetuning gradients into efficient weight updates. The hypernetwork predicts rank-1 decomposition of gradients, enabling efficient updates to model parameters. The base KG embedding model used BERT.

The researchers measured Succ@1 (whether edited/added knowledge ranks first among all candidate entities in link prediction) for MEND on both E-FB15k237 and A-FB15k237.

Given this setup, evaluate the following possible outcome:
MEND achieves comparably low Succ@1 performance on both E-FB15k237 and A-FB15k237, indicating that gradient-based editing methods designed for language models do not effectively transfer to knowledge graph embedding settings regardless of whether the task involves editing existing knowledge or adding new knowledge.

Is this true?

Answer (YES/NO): NO